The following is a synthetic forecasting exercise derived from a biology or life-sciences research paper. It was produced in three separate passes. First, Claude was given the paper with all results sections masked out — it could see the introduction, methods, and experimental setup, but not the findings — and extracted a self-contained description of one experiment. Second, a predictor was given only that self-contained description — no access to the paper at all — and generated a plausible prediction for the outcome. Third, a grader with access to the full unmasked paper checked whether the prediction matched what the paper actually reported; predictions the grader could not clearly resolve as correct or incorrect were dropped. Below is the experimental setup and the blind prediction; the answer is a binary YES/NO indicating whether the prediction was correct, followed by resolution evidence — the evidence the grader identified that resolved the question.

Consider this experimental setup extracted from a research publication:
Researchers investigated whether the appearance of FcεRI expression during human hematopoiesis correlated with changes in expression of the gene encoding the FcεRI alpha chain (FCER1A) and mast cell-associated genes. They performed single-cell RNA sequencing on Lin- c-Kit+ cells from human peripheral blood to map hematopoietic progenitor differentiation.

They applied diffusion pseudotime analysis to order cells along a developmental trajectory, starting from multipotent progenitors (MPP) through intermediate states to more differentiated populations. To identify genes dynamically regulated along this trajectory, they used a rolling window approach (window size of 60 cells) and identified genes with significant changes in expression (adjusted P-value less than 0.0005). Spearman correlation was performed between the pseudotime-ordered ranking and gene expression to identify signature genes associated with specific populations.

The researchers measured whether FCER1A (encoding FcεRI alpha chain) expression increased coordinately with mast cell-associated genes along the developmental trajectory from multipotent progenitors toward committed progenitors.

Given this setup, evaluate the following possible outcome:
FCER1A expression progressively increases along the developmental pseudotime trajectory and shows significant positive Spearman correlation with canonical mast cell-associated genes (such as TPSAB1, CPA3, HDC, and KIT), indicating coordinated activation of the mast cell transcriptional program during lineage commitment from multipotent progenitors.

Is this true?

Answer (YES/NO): NO